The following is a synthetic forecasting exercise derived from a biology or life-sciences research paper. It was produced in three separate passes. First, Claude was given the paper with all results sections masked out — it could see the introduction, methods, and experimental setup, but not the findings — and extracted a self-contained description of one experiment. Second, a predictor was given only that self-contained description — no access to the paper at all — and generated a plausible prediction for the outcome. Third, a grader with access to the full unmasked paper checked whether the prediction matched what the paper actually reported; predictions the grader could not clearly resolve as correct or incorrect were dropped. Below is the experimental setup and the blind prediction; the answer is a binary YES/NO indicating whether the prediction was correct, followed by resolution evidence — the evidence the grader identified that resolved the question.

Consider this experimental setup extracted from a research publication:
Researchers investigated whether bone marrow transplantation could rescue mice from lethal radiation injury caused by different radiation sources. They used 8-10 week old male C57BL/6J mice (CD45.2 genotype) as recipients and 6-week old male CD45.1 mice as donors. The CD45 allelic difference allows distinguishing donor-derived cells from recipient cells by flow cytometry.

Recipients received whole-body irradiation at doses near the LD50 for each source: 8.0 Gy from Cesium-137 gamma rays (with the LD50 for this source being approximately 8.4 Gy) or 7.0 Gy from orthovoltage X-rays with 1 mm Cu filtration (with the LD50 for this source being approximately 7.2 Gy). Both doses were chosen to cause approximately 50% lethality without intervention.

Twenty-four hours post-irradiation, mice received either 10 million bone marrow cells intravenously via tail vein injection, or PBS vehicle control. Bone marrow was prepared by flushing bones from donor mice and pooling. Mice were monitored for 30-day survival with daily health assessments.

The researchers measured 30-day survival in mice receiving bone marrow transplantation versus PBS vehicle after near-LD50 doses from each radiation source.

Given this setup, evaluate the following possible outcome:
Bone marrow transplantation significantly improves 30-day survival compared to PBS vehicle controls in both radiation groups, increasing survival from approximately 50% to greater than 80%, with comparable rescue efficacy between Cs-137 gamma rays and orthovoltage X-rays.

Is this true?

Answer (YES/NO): NO